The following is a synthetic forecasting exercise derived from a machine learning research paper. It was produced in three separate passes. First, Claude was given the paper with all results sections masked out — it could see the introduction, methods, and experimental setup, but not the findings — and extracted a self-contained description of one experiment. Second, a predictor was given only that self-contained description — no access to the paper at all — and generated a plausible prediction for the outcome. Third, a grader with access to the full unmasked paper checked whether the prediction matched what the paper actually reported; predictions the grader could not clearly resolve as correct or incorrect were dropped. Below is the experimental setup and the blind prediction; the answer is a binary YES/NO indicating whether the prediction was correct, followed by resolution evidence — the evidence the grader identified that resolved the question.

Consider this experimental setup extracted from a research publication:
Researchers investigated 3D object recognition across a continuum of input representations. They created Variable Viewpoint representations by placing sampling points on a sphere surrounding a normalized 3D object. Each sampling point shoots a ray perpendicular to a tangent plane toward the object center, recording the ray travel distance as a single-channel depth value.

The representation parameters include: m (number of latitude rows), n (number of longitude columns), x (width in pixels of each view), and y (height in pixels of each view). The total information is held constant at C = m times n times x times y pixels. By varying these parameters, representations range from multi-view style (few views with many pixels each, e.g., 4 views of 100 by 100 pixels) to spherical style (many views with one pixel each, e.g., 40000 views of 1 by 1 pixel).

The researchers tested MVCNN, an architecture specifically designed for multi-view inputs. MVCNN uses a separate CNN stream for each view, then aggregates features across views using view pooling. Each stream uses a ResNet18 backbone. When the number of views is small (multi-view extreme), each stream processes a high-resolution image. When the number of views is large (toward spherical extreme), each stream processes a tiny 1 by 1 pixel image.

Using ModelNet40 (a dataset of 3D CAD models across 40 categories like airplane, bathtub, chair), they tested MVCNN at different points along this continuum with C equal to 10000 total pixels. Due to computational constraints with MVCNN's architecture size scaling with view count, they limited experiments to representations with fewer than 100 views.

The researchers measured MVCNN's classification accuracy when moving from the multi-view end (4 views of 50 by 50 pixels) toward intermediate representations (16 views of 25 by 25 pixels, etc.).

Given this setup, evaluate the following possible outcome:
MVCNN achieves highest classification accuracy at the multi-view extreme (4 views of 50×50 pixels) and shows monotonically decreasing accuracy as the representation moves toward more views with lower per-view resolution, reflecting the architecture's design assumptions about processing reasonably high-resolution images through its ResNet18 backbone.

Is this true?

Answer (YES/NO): NO